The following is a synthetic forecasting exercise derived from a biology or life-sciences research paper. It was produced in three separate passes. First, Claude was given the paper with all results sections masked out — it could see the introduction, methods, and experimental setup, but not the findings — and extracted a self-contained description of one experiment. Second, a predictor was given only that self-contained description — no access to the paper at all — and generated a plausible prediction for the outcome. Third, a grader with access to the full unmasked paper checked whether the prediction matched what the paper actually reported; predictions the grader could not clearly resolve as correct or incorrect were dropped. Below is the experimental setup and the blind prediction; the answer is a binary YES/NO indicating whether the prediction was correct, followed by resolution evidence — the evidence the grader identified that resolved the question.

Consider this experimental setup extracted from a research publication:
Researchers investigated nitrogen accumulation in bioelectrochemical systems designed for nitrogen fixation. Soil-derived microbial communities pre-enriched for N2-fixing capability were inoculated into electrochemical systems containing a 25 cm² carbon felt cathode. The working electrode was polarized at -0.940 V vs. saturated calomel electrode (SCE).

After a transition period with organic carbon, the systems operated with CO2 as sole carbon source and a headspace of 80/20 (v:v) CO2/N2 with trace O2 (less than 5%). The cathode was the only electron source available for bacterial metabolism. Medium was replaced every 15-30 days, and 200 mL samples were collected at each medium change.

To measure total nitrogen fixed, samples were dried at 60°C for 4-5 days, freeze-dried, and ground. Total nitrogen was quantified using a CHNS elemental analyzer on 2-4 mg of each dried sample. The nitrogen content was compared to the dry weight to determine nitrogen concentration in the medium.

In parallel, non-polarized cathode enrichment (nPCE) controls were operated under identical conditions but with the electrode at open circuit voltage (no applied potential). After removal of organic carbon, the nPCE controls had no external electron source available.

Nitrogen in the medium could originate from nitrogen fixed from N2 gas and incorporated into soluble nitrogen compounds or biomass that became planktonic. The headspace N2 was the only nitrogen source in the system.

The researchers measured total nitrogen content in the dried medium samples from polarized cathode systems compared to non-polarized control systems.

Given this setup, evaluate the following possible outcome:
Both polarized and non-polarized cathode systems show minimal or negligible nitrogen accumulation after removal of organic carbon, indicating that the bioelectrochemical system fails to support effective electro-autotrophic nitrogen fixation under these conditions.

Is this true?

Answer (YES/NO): NO